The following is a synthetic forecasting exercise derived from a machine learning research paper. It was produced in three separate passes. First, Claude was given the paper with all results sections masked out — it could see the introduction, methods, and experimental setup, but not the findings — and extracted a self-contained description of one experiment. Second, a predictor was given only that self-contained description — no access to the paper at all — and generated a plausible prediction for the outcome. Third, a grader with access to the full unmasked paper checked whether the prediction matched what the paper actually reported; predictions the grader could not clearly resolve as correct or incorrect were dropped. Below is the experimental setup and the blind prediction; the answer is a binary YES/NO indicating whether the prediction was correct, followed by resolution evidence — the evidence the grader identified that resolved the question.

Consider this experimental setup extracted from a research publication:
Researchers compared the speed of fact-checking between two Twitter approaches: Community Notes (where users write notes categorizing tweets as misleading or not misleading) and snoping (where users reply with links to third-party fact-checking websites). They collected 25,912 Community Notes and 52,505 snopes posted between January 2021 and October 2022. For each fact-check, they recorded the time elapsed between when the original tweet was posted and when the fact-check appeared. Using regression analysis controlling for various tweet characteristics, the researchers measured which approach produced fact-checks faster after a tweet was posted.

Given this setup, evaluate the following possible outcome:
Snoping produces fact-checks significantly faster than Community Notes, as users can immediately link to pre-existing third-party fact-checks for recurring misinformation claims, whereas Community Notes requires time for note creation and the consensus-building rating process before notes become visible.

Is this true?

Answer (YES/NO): YES